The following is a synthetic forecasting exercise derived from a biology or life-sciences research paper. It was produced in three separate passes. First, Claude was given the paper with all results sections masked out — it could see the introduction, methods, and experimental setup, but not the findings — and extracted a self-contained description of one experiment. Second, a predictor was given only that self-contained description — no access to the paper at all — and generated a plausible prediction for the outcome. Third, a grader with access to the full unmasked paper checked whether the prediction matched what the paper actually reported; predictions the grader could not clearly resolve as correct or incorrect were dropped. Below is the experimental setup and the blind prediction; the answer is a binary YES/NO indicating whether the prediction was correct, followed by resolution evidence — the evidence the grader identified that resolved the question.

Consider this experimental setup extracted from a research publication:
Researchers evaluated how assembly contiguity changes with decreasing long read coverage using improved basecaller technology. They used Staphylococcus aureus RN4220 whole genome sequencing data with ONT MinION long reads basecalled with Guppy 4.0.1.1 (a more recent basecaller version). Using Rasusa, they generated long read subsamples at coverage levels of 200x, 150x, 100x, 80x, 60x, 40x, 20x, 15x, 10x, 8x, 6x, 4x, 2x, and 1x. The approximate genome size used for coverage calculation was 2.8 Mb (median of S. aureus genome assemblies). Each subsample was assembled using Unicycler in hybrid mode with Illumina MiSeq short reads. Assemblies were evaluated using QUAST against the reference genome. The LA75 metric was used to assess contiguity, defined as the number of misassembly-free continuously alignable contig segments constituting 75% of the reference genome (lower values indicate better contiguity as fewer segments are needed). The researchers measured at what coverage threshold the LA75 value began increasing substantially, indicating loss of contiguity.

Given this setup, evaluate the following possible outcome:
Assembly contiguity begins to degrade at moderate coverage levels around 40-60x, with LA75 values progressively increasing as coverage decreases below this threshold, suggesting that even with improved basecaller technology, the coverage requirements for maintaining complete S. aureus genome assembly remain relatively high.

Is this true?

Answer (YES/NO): NO